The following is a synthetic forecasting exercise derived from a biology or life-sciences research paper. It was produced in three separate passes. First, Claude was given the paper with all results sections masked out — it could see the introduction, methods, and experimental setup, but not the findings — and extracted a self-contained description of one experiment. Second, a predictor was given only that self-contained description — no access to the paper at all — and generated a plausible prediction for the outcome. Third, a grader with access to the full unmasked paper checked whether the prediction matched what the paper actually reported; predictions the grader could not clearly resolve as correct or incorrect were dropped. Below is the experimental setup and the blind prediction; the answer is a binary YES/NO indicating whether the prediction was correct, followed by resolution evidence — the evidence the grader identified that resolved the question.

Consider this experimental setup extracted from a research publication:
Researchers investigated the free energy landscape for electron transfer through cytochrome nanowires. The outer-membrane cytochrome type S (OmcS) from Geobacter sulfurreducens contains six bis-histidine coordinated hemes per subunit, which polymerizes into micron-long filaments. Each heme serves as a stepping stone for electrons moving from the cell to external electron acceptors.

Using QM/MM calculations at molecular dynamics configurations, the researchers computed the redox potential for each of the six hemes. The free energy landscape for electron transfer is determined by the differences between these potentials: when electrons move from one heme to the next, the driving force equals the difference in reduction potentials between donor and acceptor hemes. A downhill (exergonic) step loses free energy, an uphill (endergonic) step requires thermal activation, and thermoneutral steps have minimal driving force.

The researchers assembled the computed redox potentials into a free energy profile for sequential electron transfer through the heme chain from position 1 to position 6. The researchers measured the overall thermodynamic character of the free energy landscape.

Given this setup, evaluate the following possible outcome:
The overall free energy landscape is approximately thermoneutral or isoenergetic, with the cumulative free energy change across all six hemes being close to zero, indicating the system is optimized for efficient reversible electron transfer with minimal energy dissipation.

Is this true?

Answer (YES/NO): YES